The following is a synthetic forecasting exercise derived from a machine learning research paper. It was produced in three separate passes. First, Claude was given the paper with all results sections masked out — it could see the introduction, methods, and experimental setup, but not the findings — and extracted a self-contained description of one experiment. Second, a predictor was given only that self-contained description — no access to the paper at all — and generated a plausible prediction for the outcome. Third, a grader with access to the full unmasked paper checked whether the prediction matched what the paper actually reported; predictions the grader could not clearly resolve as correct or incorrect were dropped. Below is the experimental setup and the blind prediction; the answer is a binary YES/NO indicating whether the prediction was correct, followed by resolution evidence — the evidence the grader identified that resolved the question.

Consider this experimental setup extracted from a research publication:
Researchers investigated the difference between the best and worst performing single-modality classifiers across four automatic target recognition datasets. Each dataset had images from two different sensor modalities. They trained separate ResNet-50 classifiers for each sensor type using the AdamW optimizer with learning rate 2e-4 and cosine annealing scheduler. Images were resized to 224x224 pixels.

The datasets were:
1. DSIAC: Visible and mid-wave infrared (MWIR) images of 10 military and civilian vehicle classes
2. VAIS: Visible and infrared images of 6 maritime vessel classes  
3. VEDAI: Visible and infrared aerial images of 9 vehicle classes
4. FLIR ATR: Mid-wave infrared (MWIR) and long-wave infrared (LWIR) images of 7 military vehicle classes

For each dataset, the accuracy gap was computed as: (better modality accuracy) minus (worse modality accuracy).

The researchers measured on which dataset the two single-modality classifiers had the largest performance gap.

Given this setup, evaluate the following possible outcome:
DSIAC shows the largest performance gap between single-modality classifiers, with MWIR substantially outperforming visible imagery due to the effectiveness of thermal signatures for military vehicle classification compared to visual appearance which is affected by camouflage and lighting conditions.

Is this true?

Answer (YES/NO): NO